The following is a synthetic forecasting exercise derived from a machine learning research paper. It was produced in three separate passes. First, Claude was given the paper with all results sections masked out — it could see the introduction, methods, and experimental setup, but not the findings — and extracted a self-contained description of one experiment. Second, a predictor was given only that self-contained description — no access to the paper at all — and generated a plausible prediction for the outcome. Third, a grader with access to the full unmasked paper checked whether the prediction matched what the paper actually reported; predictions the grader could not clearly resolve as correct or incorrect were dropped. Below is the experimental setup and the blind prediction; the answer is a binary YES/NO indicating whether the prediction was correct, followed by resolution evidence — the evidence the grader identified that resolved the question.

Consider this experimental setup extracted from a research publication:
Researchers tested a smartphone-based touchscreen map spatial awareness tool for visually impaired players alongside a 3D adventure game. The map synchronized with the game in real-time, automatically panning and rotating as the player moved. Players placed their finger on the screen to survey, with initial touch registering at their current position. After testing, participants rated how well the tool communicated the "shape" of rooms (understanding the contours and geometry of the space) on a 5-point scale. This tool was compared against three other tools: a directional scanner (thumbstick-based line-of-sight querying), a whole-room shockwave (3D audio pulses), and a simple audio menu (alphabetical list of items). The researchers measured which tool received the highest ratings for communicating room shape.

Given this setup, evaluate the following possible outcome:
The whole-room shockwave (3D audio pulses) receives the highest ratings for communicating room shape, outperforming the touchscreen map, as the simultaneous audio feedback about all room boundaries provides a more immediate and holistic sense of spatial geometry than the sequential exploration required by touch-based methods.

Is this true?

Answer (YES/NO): NO